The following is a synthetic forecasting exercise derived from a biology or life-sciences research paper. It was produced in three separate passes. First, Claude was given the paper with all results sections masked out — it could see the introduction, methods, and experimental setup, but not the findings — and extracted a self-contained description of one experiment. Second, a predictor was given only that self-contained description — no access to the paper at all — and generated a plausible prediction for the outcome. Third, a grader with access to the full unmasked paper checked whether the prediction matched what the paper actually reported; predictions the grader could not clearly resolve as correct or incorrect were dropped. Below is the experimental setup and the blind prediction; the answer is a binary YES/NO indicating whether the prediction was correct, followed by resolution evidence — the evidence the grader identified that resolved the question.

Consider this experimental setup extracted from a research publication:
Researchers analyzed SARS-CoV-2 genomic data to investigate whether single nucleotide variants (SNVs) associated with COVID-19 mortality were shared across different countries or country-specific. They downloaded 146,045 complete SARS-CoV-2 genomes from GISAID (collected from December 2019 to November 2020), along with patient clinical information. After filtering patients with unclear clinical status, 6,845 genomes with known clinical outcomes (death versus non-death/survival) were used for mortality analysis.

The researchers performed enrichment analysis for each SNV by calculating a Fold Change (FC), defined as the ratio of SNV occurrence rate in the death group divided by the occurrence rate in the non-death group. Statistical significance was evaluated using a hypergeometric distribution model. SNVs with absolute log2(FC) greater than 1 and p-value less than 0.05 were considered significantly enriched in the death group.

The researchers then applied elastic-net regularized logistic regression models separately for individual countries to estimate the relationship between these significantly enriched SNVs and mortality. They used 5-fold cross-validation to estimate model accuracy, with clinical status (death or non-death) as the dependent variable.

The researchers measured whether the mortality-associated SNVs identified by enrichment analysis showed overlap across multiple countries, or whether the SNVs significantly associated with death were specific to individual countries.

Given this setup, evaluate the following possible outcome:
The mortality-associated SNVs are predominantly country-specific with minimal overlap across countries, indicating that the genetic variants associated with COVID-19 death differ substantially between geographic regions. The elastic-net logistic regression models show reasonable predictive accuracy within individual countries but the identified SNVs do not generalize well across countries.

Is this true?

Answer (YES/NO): YES